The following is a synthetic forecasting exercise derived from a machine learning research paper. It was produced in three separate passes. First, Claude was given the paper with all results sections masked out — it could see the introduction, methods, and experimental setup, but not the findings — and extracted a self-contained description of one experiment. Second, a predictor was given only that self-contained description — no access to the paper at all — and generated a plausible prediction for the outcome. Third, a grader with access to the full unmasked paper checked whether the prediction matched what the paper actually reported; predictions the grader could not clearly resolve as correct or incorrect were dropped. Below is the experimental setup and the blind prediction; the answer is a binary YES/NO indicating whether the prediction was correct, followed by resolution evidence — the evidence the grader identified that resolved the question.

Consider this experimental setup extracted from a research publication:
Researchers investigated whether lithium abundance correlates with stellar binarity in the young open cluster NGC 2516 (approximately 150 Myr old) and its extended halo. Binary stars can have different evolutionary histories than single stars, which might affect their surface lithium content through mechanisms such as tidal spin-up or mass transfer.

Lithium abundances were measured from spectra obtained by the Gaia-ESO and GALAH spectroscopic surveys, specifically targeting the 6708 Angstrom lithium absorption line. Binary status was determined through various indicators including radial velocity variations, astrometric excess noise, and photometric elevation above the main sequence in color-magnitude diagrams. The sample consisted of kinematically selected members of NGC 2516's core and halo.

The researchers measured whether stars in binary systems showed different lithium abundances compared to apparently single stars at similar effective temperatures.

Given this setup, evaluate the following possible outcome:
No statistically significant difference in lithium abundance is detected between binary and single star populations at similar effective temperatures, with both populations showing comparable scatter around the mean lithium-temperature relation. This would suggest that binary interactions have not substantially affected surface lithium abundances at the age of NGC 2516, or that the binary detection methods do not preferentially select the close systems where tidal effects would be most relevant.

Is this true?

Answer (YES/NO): NO